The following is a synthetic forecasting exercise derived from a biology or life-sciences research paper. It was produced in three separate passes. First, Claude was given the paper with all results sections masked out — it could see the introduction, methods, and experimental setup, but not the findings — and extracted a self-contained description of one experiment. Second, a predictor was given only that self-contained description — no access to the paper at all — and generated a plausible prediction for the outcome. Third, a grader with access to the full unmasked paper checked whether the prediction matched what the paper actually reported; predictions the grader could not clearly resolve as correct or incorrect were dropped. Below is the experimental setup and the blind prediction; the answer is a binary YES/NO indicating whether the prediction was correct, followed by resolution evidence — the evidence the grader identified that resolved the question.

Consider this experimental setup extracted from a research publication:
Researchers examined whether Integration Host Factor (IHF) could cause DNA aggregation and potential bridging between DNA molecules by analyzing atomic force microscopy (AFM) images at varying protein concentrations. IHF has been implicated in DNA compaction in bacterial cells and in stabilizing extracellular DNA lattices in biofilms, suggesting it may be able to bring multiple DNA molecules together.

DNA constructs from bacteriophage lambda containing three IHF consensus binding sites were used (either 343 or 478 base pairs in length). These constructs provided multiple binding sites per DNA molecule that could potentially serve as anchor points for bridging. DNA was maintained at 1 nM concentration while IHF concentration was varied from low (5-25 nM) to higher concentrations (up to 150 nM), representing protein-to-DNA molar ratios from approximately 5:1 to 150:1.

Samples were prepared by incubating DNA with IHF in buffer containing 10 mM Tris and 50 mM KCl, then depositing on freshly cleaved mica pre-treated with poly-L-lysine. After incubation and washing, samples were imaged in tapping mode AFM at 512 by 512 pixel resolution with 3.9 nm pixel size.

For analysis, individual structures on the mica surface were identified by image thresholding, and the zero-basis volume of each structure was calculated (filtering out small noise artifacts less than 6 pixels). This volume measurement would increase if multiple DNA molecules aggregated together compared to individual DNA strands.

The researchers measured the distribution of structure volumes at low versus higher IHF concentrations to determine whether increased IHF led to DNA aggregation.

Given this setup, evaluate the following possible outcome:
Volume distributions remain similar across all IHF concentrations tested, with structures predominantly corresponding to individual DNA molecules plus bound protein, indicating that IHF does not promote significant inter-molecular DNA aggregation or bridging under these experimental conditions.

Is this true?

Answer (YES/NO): NO